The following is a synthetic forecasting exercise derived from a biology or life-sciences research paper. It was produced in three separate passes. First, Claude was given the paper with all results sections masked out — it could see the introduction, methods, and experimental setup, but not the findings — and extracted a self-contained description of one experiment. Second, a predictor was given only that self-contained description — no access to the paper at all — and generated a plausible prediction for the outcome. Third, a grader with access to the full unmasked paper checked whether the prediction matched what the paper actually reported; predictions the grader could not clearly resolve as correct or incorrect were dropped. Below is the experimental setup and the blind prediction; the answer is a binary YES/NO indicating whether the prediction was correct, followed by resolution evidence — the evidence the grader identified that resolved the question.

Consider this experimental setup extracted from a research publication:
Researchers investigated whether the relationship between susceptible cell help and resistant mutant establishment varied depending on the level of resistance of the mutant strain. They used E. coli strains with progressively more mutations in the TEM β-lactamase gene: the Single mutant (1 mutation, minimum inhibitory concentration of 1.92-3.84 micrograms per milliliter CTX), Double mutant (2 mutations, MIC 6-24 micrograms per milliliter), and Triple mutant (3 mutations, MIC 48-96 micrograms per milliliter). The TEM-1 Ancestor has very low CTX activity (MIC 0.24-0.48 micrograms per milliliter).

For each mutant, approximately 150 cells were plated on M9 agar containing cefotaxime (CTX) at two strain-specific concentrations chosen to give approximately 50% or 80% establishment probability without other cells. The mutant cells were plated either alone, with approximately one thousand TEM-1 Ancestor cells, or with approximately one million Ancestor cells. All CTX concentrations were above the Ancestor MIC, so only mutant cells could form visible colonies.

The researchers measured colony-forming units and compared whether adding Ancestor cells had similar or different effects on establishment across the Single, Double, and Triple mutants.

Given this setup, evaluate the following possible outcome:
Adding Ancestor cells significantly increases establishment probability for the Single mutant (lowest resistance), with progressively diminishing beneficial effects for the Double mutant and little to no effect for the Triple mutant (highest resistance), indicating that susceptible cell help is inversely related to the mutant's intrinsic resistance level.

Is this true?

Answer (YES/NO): NO